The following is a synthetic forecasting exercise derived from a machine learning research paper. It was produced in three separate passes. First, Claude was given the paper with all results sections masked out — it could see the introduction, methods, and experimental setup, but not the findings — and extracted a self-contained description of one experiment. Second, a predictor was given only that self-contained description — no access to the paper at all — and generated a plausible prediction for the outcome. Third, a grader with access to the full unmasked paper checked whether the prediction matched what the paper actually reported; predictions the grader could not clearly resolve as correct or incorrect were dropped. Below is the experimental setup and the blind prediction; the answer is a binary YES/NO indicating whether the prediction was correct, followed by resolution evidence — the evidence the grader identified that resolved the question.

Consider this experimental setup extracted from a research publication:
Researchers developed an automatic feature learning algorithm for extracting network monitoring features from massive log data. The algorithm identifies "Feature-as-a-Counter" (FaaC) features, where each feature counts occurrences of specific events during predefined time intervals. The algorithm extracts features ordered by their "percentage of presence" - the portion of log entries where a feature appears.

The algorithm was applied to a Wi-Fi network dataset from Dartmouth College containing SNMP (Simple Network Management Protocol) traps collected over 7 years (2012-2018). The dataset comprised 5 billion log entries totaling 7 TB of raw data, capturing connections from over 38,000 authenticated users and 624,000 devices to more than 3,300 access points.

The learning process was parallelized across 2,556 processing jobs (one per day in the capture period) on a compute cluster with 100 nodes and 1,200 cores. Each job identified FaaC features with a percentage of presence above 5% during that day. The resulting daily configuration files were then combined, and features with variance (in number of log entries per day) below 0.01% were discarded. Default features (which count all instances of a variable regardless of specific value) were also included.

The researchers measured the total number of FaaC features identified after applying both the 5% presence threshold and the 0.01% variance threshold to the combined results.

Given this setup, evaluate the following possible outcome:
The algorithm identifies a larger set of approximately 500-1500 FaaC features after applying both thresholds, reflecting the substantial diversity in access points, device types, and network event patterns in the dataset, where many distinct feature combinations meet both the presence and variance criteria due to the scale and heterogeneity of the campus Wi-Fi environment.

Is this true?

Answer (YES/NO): NO